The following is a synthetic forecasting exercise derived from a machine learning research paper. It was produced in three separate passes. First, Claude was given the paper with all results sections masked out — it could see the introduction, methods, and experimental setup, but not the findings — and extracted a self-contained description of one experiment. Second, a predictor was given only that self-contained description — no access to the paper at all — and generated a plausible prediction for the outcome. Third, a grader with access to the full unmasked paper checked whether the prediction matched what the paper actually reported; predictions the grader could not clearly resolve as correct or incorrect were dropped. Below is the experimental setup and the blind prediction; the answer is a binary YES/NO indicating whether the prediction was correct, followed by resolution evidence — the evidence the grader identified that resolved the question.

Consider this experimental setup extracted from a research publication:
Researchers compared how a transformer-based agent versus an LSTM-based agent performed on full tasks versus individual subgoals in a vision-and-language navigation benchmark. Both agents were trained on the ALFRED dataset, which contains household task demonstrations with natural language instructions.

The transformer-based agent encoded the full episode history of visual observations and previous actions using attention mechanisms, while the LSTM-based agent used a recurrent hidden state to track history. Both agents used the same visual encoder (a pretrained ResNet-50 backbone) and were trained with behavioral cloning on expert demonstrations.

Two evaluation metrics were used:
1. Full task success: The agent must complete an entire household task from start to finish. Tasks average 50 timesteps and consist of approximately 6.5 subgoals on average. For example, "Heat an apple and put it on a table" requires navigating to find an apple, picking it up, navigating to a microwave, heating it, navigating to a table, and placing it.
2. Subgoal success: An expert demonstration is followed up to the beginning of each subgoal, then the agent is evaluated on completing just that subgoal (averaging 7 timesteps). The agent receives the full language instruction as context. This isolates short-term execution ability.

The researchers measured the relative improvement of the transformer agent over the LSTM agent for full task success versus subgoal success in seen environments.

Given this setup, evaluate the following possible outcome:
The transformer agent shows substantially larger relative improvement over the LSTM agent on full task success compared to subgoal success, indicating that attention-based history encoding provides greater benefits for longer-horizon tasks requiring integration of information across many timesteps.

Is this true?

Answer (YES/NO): YES